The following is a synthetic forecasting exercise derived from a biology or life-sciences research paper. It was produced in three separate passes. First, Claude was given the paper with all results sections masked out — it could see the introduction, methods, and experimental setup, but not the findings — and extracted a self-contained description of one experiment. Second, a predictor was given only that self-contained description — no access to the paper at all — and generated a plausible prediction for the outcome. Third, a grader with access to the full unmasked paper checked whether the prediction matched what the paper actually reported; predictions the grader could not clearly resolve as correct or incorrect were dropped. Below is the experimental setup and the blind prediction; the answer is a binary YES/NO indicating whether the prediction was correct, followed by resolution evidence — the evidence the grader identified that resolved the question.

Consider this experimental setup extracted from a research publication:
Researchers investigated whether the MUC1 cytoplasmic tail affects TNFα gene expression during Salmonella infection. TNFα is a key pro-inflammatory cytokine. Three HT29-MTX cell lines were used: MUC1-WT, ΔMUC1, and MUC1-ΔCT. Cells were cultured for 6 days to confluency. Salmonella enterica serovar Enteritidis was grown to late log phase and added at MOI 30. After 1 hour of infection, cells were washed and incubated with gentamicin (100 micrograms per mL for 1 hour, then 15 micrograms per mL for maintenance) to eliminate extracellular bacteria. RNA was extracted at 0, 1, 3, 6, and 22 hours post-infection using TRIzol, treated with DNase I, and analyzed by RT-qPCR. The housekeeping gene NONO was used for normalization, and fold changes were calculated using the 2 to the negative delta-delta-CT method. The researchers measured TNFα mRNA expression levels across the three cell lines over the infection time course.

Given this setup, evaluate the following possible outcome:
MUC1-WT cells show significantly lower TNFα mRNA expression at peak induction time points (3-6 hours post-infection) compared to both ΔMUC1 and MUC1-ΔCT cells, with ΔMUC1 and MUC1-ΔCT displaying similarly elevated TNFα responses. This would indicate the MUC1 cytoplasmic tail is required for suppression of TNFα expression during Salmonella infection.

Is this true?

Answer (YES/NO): NO